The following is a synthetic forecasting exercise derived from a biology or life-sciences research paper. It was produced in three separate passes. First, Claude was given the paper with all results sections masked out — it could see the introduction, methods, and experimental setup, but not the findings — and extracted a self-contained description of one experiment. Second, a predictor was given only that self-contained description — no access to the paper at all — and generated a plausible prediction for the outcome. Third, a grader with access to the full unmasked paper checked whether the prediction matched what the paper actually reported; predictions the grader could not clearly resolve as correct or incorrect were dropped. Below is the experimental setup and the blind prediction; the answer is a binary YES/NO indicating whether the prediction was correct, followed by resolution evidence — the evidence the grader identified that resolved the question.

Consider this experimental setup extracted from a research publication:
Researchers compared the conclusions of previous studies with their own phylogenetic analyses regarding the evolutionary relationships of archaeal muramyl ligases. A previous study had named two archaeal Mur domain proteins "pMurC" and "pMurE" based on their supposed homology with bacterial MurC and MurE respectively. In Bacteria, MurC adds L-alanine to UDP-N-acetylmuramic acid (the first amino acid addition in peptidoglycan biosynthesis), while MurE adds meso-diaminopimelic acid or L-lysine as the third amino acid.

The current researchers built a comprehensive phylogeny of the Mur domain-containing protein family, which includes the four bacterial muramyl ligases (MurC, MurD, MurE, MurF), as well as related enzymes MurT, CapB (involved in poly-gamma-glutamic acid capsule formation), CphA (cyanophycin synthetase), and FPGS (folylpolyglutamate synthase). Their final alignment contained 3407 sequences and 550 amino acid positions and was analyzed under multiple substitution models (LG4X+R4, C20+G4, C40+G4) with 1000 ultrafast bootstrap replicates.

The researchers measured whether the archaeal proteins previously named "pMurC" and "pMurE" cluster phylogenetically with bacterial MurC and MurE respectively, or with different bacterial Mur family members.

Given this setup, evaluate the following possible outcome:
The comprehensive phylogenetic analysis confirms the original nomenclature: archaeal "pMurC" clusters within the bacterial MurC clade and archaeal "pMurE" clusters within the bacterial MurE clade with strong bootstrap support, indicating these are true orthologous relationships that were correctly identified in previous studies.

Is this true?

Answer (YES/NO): NO